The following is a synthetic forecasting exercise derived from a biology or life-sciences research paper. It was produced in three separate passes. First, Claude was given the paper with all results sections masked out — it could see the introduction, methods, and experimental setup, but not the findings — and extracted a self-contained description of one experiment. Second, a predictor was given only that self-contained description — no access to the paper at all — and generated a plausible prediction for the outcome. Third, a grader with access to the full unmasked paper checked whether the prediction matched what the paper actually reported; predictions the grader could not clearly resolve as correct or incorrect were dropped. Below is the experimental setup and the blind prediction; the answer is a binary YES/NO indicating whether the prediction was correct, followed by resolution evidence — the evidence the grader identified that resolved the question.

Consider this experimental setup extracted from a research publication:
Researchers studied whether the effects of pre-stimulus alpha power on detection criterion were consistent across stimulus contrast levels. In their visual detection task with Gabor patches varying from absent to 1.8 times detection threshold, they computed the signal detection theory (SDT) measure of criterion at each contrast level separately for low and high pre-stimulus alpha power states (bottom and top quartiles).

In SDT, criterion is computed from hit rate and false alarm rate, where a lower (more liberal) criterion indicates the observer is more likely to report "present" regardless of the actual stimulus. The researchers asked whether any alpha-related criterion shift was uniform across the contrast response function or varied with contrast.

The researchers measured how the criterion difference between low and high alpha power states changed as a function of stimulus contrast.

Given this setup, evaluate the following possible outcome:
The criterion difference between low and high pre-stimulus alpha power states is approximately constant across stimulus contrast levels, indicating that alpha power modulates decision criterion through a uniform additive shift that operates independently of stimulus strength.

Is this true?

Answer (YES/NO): YES